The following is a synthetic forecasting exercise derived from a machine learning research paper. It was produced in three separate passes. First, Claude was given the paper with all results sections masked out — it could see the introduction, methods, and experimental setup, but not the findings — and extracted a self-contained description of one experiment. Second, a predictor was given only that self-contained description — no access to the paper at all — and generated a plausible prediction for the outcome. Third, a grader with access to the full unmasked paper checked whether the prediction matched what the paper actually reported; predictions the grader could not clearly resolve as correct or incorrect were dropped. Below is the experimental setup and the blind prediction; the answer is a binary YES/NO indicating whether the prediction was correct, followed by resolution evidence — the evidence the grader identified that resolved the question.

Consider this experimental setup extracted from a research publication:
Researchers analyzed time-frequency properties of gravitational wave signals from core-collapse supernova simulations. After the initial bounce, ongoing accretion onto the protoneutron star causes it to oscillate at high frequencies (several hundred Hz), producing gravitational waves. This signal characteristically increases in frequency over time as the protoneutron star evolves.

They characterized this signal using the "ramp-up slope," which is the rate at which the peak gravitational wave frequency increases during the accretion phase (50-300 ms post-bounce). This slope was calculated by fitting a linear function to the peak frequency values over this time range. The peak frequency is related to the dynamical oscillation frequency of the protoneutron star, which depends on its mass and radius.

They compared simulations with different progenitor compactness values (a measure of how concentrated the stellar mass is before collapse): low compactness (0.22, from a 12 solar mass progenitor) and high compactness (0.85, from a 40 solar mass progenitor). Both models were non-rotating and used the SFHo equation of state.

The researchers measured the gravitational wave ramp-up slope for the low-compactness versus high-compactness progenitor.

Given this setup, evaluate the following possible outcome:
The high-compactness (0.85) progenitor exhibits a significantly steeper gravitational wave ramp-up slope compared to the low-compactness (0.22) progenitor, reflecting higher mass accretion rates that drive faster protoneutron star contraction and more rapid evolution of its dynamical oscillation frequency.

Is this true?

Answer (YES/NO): YES